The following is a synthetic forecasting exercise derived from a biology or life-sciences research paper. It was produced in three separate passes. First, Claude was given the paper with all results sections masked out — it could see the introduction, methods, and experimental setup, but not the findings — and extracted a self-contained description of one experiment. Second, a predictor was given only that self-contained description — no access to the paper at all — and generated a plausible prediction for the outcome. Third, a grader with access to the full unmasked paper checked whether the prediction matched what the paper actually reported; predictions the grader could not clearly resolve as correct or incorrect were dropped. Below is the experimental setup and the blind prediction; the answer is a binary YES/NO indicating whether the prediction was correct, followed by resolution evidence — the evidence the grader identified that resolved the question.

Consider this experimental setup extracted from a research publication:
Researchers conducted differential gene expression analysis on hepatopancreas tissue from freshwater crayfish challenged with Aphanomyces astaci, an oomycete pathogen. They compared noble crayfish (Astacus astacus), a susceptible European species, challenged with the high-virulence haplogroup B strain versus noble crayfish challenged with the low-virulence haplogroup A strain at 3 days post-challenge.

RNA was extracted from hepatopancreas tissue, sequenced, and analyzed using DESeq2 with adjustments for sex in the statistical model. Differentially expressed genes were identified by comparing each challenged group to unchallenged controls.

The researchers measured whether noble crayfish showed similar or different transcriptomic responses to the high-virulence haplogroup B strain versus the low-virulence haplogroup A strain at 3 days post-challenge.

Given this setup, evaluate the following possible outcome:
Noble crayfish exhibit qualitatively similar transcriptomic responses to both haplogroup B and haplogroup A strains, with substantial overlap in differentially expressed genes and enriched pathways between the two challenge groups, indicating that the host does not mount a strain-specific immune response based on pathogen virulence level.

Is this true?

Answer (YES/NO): NO